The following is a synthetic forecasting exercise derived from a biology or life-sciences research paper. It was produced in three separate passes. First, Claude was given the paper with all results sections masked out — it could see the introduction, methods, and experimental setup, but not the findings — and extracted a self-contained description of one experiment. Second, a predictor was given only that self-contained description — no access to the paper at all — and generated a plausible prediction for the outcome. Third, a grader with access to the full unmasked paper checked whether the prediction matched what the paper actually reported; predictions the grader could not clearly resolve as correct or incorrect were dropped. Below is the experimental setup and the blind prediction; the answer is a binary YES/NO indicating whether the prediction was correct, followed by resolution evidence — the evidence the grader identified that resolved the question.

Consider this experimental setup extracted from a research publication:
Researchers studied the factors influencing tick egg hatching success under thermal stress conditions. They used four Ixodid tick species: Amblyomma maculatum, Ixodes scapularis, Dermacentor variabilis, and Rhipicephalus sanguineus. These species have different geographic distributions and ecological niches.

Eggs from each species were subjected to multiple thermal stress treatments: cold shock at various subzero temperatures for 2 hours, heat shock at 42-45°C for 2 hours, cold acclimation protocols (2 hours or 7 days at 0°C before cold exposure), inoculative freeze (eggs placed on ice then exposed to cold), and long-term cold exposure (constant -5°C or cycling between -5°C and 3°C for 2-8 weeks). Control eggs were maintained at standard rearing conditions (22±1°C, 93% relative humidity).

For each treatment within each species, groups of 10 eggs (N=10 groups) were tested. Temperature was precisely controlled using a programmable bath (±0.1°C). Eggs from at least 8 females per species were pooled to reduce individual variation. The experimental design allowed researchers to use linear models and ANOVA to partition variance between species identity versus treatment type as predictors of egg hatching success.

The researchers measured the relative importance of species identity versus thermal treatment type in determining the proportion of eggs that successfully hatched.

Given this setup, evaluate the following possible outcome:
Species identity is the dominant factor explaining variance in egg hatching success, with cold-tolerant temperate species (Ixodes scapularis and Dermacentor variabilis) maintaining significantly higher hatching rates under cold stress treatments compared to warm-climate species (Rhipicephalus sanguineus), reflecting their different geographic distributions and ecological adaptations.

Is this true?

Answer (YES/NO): NO